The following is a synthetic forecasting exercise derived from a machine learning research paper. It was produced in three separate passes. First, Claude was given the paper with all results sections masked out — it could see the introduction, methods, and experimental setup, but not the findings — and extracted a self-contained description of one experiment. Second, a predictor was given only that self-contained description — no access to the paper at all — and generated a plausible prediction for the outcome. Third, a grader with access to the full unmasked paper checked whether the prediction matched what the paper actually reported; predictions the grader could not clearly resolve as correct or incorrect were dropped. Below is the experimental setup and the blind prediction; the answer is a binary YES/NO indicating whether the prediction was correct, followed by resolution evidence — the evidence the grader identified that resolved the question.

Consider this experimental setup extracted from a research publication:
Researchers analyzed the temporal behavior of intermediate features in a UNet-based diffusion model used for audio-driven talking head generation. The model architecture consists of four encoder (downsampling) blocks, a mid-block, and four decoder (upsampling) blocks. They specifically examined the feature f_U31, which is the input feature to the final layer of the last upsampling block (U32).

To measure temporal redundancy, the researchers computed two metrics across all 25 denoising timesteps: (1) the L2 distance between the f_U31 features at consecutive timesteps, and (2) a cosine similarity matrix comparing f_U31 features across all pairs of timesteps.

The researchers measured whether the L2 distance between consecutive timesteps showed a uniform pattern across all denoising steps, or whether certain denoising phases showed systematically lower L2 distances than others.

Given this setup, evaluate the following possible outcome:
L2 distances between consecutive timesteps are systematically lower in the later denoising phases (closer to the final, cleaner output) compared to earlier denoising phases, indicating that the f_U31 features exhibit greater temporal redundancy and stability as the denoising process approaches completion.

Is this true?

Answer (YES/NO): NO